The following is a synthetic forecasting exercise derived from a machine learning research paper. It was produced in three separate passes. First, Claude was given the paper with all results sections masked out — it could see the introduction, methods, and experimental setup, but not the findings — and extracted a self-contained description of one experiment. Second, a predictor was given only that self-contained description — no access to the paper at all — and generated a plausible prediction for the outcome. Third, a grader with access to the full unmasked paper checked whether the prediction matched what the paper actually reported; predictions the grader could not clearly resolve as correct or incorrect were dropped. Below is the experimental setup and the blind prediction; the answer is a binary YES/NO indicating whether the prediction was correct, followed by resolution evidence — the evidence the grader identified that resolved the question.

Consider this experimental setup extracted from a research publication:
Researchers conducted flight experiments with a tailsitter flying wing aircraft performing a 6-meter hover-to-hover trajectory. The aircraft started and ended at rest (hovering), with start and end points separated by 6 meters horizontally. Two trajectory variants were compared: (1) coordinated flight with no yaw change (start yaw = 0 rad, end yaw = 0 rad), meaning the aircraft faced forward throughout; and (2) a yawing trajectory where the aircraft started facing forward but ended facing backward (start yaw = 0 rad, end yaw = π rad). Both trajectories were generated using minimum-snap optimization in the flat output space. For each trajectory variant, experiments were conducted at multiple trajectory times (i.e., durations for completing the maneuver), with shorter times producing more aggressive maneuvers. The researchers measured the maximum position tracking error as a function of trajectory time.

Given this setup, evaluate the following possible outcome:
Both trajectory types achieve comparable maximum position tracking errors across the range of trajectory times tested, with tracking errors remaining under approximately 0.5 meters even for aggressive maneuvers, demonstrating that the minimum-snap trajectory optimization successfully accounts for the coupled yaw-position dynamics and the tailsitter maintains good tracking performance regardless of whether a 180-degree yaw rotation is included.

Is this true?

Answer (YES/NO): NO